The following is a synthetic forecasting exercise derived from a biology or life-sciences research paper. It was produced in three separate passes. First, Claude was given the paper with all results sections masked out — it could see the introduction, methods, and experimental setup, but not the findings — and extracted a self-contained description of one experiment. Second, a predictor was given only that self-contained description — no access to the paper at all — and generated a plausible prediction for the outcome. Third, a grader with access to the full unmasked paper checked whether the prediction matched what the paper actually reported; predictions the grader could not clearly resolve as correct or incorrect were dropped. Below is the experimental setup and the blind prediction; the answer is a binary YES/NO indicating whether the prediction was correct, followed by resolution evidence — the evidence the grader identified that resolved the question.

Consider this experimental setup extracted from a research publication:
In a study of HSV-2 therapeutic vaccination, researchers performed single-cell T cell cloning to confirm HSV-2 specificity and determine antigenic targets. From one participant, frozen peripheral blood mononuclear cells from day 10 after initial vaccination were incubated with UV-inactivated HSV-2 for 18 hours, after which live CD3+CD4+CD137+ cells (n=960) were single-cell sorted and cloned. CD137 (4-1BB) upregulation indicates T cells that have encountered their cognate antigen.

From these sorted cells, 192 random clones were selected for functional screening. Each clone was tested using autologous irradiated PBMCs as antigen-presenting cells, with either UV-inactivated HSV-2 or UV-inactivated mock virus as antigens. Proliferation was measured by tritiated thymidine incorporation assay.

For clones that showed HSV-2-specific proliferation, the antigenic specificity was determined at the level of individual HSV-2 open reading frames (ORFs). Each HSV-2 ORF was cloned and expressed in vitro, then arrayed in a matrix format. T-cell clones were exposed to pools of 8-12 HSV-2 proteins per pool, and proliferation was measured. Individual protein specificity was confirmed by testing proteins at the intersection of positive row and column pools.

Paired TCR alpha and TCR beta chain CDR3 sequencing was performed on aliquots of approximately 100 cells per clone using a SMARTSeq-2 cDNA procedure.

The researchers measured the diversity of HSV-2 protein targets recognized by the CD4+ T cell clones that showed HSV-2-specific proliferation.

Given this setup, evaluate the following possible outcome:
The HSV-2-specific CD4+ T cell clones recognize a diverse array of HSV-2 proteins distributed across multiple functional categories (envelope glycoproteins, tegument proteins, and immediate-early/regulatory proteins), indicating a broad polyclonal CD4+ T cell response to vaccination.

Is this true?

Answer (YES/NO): YES